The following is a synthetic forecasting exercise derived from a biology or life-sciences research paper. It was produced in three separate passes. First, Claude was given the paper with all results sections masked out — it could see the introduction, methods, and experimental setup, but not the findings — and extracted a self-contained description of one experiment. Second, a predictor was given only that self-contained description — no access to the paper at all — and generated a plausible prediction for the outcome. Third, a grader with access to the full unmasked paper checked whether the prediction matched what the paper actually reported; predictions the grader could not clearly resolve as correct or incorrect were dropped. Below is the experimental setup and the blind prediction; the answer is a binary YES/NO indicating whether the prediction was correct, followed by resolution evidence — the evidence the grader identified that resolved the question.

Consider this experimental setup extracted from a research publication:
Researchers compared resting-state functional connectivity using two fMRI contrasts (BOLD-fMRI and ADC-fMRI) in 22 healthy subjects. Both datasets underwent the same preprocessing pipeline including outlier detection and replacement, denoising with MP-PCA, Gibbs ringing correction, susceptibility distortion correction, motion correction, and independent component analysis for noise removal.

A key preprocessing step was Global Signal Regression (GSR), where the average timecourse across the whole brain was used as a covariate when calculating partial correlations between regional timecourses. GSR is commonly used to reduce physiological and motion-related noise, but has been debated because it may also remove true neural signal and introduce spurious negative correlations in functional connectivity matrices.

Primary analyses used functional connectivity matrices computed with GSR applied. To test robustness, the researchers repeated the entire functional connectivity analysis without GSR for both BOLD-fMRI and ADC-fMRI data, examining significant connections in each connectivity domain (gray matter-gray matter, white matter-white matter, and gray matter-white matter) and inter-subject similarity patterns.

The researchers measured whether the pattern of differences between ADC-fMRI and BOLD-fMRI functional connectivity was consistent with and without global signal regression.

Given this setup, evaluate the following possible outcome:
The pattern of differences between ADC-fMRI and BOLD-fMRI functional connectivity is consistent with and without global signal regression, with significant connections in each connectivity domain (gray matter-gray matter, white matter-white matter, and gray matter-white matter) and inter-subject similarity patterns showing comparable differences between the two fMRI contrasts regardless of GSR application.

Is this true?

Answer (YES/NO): NO